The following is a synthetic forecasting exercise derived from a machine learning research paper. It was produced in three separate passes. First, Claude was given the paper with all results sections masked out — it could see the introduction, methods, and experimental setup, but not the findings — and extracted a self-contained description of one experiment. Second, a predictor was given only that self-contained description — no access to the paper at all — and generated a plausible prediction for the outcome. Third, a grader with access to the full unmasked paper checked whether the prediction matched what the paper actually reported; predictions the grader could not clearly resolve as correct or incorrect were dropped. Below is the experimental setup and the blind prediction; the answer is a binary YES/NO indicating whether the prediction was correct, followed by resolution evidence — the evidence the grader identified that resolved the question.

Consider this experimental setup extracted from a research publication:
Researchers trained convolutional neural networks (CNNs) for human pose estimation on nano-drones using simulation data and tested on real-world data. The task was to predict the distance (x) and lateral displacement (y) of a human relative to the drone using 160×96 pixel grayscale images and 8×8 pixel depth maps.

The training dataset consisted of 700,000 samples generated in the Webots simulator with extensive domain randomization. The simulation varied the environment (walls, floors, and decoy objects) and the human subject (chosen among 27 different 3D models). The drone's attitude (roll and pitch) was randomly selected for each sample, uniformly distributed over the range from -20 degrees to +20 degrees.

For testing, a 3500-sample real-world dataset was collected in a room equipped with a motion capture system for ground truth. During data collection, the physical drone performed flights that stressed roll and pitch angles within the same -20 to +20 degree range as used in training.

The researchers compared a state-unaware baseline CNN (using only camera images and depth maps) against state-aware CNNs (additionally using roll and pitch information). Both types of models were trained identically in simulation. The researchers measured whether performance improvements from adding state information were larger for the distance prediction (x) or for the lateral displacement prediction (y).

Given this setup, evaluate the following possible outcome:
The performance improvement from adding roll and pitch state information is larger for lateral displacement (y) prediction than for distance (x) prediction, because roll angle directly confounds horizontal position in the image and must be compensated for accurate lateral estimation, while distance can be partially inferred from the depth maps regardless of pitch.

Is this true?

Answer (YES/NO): NO